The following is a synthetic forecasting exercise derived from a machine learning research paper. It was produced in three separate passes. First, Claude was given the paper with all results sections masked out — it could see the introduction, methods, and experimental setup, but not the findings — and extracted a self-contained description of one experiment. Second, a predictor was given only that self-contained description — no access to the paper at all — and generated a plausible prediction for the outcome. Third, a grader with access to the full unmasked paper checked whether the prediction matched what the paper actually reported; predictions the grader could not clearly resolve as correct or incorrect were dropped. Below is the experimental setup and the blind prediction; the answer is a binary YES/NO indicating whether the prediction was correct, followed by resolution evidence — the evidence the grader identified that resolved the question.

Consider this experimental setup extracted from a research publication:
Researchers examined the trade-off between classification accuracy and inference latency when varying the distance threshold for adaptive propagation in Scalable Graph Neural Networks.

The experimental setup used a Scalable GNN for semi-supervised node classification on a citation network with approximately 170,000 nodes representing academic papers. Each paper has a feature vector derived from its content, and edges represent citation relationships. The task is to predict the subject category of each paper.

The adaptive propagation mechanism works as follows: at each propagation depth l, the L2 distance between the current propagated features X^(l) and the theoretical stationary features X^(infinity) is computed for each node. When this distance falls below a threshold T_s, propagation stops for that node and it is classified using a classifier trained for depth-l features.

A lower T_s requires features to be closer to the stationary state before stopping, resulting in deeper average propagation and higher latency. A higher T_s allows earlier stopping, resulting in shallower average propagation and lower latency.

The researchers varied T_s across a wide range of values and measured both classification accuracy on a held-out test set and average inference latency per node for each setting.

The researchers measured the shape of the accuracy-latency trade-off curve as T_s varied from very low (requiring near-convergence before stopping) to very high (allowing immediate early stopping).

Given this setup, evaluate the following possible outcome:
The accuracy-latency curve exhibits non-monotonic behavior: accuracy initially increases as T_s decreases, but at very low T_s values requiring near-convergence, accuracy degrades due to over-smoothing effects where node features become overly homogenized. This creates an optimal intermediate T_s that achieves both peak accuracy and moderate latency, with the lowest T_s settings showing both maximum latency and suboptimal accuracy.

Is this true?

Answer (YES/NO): YES